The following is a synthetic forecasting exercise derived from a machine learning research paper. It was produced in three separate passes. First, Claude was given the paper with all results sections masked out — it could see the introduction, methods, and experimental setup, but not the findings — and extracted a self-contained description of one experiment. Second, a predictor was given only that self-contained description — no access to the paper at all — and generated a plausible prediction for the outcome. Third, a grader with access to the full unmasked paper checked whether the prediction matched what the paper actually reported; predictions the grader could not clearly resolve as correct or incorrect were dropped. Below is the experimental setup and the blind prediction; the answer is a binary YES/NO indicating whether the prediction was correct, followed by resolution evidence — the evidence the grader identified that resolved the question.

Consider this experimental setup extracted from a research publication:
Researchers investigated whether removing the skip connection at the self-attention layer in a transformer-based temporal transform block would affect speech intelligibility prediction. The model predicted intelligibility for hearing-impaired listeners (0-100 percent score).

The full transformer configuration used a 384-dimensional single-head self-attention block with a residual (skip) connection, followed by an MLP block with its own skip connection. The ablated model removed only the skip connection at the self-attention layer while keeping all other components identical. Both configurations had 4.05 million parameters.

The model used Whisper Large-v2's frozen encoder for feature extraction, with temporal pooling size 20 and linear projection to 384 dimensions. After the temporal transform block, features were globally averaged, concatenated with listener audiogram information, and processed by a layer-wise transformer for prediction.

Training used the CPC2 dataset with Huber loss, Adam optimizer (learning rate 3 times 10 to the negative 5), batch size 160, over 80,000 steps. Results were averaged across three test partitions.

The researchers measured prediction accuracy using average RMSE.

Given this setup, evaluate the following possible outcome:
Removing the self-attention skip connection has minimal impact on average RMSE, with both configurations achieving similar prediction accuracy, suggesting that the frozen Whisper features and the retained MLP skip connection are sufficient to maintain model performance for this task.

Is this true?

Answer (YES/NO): YES